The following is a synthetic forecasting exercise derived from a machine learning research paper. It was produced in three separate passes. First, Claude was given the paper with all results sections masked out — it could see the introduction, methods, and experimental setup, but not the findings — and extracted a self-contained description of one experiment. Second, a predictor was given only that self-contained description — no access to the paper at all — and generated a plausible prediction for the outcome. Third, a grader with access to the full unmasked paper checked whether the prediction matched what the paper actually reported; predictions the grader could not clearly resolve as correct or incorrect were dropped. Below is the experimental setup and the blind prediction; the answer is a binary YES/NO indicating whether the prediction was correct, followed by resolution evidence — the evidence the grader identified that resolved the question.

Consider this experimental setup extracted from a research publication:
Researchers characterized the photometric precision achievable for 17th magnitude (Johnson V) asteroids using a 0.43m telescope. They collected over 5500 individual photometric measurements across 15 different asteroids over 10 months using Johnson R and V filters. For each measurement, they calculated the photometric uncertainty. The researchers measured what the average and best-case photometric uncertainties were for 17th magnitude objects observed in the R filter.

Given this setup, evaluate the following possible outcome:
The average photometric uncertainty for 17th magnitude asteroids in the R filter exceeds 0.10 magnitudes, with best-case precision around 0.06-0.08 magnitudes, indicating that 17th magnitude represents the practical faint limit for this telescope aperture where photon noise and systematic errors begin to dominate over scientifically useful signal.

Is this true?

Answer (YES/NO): NO